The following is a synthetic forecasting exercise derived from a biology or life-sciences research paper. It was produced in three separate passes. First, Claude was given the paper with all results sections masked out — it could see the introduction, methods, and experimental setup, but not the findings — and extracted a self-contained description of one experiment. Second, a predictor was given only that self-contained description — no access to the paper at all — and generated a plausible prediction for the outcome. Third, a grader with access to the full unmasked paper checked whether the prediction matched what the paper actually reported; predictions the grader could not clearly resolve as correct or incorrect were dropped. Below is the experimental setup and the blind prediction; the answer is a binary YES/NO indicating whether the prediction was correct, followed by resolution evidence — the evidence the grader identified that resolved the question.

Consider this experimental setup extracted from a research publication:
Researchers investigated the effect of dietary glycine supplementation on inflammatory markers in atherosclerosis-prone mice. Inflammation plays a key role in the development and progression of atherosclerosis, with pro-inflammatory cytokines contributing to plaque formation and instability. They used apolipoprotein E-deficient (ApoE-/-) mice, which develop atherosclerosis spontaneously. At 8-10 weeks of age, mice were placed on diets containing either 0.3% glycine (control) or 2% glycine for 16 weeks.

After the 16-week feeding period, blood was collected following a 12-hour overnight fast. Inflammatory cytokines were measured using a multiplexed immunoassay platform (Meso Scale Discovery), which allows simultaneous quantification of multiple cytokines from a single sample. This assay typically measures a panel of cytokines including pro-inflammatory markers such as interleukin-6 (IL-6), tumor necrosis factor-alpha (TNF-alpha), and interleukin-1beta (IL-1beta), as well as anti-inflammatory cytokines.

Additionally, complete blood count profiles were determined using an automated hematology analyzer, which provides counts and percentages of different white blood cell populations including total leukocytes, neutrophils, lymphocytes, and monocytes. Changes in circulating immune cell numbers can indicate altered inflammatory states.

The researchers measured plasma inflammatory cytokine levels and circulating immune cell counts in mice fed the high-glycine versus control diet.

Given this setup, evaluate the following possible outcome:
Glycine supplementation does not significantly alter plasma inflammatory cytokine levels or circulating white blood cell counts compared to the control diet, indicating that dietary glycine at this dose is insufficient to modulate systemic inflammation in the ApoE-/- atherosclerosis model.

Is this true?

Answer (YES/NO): NO